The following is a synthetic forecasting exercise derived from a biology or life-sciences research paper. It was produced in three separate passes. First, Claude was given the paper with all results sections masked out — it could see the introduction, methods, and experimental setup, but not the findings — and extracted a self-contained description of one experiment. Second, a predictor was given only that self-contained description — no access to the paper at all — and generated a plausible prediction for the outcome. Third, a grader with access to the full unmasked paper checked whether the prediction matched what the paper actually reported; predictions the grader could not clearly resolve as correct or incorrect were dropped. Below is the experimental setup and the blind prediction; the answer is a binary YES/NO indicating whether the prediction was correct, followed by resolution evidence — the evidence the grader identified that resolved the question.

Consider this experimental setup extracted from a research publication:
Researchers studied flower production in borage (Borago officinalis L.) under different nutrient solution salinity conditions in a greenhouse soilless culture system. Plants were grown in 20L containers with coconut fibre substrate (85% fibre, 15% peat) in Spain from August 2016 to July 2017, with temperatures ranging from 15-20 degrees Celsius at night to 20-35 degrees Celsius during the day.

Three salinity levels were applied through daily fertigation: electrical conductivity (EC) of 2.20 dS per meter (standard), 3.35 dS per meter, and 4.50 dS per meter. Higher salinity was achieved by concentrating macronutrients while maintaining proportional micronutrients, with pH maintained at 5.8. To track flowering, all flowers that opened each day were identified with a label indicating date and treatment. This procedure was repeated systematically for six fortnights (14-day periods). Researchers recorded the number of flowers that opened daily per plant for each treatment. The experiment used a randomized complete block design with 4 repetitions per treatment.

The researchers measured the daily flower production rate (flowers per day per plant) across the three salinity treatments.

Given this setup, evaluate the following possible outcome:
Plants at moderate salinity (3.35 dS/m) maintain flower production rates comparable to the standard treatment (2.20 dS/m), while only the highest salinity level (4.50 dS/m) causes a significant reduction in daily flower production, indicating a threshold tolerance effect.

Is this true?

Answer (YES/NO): NO